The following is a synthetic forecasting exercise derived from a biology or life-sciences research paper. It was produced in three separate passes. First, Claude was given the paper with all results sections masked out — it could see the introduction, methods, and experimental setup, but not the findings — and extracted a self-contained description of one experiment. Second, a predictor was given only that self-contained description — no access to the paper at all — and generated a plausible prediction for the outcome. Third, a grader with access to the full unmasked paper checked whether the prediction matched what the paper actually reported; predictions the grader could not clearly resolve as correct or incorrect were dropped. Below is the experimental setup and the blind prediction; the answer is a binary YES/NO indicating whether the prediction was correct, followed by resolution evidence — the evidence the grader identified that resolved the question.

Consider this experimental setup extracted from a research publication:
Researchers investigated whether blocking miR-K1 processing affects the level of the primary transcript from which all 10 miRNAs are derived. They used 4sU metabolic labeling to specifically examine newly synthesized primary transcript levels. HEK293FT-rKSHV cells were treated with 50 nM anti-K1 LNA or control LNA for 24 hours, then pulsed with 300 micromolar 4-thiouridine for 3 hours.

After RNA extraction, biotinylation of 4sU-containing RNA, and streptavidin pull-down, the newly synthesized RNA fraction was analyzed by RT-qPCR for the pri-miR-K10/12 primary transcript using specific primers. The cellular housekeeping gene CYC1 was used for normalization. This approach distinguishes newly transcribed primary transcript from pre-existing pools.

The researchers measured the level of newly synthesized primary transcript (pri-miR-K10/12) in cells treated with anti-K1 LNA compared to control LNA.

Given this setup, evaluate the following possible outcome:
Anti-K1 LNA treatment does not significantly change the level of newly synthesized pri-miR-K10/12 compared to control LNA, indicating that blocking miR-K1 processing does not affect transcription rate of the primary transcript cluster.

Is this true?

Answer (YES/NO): YES